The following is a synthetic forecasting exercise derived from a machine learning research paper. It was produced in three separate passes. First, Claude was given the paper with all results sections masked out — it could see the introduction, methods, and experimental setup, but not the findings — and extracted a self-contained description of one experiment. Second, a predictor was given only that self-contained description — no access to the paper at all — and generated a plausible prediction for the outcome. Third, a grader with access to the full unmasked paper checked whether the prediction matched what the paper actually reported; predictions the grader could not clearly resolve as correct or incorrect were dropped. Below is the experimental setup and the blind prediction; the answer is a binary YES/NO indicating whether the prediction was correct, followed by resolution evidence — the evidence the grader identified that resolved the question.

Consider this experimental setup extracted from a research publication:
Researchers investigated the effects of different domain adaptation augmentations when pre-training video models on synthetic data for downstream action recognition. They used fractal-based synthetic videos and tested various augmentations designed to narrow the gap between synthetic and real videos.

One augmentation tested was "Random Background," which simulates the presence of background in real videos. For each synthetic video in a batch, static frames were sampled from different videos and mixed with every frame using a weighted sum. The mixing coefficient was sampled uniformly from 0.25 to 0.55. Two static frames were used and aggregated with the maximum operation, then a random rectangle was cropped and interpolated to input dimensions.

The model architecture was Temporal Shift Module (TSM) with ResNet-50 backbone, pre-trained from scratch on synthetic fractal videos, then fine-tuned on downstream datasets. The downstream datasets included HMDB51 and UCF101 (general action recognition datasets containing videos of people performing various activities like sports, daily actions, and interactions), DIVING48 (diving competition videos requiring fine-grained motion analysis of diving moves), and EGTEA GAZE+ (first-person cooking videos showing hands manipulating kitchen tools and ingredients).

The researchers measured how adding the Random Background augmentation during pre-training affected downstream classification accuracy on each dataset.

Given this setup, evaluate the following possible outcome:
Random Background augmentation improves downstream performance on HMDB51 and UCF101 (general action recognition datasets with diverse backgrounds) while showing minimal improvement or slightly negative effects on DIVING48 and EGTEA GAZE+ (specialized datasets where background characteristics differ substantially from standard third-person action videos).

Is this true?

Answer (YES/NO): YES